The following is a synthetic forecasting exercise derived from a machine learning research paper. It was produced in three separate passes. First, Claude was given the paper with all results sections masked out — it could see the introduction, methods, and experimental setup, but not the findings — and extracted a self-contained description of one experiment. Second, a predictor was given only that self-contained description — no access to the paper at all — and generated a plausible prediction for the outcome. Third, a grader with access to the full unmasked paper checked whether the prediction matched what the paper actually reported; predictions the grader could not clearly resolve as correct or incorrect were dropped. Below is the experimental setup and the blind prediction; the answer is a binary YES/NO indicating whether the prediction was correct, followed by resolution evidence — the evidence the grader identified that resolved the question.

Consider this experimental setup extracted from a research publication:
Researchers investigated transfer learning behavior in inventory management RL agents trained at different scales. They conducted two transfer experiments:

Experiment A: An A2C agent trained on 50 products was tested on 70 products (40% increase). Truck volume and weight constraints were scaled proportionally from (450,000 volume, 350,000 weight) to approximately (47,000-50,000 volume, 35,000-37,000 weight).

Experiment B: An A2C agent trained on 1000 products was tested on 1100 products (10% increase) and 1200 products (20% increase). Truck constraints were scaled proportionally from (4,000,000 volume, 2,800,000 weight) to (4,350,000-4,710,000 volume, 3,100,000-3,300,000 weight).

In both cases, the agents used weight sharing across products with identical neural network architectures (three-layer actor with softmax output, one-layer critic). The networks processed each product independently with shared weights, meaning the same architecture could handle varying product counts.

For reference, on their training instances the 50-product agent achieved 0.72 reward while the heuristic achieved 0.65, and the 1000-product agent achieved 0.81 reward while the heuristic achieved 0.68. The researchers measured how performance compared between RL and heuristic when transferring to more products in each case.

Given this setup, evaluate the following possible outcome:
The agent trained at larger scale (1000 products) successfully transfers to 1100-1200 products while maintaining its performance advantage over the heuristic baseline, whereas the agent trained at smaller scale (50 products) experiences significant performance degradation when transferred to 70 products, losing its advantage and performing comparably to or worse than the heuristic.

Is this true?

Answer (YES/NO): NO